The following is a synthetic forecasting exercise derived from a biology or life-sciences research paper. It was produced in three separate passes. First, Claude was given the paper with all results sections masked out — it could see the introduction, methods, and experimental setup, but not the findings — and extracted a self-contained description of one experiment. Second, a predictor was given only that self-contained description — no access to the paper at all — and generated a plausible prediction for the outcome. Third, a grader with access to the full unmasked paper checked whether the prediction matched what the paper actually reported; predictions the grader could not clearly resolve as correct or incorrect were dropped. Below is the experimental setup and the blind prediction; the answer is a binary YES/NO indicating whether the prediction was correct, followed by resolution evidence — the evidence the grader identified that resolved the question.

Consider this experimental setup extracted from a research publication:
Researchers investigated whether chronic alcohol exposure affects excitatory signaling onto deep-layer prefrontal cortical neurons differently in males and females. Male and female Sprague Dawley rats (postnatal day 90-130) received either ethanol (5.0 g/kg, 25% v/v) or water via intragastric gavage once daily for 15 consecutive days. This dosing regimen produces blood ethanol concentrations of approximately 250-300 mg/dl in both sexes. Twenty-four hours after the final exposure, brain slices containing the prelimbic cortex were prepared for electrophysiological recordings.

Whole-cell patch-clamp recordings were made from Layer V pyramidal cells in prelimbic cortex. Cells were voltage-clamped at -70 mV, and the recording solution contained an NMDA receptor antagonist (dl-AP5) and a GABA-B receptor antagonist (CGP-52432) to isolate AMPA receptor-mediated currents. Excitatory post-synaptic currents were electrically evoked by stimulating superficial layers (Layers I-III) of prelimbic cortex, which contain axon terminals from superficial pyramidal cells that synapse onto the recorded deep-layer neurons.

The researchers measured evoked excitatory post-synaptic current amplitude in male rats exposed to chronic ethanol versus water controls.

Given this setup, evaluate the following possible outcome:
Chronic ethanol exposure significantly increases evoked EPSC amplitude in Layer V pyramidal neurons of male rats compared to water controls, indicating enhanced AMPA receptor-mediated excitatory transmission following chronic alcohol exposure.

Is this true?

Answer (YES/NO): NO